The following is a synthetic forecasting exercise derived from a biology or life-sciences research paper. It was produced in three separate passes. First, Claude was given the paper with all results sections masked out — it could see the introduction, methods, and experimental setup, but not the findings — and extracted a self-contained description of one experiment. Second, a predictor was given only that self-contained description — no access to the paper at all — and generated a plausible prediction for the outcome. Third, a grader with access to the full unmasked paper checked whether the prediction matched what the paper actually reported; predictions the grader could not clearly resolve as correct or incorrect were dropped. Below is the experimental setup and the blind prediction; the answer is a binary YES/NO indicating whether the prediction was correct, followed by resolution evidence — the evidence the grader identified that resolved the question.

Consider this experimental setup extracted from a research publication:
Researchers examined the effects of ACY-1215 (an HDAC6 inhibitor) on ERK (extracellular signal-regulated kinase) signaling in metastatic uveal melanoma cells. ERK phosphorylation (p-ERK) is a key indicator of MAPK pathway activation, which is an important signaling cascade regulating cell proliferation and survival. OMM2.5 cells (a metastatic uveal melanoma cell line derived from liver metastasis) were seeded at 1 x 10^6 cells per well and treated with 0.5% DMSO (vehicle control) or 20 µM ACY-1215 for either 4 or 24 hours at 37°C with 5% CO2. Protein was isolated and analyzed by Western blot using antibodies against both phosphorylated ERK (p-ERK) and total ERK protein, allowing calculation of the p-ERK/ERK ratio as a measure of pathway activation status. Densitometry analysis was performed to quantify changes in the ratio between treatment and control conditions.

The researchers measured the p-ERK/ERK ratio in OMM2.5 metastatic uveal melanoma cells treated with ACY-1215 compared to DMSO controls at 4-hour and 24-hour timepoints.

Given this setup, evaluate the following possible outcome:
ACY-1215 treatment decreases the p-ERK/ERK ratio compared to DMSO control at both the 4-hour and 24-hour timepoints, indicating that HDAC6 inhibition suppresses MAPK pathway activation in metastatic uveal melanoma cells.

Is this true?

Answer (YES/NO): NO